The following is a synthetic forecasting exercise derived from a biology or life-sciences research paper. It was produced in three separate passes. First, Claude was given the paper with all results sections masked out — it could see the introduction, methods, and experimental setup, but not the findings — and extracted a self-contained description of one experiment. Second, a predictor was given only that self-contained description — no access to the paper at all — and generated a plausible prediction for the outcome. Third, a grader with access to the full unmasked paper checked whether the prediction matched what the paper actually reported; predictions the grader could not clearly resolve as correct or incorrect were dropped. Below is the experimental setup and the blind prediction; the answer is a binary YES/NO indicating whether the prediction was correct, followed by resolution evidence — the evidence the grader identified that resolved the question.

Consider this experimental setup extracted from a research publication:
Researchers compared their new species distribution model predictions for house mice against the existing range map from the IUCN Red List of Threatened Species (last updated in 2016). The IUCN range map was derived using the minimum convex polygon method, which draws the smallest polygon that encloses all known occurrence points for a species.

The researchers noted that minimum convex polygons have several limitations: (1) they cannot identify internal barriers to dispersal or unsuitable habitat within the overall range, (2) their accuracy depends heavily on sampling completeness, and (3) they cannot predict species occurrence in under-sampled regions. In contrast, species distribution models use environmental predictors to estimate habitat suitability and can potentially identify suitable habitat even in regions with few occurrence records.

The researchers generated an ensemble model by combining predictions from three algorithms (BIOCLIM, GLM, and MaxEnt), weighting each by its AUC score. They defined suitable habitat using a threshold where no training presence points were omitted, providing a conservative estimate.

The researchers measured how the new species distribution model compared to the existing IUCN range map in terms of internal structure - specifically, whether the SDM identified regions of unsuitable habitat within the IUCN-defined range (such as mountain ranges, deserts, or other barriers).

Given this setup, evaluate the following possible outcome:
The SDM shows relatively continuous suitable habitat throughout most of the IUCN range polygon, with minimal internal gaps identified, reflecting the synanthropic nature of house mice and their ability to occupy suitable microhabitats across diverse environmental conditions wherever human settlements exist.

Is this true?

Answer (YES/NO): NO